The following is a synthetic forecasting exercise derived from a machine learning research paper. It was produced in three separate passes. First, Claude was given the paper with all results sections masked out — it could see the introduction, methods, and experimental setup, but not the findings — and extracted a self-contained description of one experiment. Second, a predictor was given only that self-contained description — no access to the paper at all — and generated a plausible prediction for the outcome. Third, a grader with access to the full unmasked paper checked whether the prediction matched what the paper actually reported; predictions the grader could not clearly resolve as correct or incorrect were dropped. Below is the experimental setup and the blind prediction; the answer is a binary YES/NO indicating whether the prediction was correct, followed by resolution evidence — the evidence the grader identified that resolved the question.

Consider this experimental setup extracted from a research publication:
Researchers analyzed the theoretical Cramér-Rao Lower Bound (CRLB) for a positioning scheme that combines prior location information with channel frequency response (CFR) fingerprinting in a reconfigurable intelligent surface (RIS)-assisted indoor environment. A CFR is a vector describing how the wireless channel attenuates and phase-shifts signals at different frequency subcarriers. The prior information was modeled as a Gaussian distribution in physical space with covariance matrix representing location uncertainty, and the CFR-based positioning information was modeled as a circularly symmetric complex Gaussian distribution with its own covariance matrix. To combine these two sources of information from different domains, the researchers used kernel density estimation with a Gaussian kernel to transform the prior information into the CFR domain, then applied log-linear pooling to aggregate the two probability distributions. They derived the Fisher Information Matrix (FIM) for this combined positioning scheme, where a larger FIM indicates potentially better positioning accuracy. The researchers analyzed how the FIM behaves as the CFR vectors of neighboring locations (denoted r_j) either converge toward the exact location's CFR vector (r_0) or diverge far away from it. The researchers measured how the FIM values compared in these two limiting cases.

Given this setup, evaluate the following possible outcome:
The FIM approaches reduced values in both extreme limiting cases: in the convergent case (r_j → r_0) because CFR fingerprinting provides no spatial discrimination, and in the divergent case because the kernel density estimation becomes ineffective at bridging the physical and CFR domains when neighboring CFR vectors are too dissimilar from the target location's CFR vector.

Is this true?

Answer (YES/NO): NO